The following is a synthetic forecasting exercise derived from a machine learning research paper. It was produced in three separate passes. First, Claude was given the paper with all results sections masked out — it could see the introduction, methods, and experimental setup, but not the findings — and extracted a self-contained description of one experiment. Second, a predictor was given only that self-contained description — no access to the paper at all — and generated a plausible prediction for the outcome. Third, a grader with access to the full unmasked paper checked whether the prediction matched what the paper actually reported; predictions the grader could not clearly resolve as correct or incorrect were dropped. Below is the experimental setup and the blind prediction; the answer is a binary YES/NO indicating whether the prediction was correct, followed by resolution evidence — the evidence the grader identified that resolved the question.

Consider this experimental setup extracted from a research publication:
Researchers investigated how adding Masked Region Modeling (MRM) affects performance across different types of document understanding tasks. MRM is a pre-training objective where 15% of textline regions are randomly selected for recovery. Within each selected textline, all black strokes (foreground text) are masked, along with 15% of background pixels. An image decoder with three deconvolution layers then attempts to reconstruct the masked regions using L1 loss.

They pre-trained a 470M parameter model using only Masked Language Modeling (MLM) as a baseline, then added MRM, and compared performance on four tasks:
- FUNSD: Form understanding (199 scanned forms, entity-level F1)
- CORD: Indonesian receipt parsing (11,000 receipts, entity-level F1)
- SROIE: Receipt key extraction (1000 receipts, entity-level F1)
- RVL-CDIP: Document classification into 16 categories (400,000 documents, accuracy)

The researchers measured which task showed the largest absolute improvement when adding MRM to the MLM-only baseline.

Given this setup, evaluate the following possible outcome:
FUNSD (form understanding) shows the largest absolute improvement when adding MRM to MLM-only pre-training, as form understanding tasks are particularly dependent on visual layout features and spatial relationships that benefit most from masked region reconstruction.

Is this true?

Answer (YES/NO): NO